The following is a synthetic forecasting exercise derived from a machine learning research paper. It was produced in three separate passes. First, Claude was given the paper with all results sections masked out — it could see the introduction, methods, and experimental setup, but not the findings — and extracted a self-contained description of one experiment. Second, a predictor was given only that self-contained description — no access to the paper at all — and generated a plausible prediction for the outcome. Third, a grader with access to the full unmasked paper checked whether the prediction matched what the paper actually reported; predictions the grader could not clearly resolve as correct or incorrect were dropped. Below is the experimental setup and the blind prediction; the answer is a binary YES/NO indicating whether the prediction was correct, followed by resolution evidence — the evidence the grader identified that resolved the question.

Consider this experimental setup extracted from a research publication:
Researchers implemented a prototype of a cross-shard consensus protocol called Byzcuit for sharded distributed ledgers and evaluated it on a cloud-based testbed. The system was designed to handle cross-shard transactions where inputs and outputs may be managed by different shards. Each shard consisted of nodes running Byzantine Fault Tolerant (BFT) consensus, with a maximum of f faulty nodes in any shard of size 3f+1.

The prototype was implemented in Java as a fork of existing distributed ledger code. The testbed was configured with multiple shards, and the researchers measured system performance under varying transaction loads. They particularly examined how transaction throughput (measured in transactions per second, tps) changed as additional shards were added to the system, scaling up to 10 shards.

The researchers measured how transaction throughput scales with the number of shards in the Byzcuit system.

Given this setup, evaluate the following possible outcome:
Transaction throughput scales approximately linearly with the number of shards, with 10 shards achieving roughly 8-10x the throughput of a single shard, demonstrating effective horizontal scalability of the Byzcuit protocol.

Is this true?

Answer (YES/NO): NO